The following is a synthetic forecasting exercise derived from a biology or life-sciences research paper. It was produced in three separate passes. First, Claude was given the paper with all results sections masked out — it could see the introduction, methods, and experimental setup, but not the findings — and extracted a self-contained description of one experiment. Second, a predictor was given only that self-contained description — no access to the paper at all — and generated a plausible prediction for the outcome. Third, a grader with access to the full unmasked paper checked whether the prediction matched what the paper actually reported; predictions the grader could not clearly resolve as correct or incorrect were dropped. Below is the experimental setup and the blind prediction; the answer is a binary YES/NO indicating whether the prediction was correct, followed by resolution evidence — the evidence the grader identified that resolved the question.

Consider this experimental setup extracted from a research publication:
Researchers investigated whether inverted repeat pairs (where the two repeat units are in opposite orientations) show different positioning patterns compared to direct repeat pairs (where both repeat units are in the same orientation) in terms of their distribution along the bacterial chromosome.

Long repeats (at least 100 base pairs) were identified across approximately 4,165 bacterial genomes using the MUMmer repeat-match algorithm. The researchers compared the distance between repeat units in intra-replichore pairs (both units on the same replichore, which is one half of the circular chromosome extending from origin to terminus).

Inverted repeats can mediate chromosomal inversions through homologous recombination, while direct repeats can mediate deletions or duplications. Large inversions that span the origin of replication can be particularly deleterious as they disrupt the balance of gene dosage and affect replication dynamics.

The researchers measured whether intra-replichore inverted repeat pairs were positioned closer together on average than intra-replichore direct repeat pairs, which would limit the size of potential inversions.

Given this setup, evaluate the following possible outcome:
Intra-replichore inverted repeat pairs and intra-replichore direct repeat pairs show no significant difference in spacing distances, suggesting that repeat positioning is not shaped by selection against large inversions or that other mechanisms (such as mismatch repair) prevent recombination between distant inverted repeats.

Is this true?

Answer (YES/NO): NO